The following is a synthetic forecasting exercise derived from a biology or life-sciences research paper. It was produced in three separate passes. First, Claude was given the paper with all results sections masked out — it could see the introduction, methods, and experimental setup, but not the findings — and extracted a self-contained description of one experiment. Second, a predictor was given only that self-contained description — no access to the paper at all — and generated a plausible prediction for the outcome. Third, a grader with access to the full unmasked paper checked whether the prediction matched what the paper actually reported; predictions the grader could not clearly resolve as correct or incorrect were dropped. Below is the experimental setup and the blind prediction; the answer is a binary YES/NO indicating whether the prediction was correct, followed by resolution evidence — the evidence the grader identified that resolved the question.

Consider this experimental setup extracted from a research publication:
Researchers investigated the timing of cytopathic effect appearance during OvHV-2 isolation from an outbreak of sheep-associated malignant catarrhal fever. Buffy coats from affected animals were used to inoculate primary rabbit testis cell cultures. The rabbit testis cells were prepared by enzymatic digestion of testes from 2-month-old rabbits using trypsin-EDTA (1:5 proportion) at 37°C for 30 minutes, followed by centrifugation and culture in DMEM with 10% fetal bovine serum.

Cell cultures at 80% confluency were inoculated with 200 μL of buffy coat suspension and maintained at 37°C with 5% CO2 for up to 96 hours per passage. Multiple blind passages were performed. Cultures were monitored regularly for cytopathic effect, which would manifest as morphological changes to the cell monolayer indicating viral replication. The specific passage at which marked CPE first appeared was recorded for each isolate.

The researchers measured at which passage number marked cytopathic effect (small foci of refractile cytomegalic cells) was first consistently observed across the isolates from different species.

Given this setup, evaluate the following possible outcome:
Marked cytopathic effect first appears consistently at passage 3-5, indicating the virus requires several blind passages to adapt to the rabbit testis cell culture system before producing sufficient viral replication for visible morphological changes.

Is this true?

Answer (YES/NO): YES